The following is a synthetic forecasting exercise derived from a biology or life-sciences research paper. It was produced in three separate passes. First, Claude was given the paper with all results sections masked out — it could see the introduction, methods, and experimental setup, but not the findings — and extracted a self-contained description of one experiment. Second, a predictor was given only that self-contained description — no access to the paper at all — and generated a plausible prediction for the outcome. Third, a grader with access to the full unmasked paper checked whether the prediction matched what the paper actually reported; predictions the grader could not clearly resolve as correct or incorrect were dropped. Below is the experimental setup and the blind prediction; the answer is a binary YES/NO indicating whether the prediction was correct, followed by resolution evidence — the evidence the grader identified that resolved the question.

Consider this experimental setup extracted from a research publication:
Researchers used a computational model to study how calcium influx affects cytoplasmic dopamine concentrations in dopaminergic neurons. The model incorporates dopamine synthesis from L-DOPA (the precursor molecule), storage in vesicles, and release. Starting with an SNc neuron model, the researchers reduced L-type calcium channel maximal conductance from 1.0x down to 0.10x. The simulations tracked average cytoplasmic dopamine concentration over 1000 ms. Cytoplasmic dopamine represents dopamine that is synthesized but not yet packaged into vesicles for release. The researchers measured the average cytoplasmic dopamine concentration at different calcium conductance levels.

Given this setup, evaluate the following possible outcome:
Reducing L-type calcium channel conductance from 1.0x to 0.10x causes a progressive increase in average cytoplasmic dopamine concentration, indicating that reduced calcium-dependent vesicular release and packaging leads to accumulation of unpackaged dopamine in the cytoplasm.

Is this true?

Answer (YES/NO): NO